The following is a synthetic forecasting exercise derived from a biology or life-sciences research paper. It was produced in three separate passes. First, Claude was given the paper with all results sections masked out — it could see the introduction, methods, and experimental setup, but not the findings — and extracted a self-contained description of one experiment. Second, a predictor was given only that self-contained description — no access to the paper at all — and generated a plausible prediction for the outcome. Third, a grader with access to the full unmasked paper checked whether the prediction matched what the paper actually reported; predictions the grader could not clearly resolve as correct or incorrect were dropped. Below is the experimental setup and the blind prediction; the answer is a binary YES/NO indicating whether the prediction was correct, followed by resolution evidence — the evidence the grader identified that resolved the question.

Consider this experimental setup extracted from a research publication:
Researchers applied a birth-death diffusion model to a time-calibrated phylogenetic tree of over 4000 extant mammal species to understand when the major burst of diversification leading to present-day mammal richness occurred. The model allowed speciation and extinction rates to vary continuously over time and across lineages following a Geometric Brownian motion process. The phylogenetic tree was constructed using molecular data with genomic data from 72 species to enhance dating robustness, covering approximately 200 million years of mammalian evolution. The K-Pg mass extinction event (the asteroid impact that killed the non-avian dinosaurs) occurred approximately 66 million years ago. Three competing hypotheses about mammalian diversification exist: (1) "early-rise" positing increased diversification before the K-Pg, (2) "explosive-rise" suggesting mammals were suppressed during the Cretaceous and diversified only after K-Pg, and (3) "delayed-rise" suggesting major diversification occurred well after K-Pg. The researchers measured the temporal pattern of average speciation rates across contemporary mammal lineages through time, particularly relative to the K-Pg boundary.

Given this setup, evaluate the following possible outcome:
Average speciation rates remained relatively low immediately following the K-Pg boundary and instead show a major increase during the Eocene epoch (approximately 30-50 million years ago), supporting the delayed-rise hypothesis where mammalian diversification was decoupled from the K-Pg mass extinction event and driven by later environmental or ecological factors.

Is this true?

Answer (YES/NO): NO